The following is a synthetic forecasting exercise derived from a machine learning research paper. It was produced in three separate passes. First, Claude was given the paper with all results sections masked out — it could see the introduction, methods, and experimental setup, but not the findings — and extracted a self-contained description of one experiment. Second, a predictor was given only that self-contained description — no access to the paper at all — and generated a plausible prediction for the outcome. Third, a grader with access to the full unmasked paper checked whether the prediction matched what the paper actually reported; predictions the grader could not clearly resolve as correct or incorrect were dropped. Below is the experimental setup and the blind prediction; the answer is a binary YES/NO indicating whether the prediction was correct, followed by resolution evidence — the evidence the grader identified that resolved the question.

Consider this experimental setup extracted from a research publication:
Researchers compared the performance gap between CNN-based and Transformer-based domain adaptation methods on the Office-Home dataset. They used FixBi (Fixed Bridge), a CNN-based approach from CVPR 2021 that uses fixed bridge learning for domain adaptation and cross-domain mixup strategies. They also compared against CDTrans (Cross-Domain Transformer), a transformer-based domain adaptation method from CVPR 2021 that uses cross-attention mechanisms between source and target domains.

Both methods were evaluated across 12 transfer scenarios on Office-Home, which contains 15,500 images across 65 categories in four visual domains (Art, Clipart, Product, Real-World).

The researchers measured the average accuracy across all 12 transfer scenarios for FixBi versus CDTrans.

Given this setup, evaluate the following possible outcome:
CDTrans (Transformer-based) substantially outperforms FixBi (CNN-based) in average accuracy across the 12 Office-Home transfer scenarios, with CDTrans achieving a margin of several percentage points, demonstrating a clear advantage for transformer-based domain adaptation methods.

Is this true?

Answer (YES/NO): YES